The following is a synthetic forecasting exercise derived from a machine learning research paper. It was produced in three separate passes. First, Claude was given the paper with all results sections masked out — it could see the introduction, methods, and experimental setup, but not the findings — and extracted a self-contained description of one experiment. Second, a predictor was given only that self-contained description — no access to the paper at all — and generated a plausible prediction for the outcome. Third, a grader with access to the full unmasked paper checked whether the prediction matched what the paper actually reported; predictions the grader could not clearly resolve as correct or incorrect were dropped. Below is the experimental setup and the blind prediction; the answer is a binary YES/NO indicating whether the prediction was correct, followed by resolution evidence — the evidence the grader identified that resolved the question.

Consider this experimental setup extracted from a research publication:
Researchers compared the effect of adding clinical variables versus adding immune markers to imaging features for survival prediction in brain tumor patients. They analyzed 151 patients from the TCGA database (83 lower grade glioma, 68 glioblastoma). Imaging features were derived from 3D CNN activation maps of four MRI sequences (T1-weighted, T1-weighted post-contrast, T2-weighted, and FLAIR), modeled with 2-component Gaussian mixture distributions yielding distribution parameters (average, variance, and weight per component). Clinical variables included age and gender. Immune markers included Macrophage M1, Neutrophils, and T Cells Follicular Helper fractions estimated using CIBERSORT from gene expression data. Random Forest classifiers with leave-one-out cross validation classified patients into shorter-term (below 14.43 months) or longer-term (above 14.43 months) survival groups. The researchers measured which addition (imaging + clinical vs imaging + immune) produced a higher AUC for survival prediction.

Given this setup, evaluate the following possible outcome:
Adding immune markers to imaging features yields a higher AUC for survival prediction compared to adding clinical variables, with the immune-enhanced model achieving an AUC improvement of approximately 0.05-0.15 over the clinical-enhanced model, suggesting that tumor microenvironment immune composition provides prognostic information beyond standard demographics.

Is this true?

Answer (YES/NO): NO